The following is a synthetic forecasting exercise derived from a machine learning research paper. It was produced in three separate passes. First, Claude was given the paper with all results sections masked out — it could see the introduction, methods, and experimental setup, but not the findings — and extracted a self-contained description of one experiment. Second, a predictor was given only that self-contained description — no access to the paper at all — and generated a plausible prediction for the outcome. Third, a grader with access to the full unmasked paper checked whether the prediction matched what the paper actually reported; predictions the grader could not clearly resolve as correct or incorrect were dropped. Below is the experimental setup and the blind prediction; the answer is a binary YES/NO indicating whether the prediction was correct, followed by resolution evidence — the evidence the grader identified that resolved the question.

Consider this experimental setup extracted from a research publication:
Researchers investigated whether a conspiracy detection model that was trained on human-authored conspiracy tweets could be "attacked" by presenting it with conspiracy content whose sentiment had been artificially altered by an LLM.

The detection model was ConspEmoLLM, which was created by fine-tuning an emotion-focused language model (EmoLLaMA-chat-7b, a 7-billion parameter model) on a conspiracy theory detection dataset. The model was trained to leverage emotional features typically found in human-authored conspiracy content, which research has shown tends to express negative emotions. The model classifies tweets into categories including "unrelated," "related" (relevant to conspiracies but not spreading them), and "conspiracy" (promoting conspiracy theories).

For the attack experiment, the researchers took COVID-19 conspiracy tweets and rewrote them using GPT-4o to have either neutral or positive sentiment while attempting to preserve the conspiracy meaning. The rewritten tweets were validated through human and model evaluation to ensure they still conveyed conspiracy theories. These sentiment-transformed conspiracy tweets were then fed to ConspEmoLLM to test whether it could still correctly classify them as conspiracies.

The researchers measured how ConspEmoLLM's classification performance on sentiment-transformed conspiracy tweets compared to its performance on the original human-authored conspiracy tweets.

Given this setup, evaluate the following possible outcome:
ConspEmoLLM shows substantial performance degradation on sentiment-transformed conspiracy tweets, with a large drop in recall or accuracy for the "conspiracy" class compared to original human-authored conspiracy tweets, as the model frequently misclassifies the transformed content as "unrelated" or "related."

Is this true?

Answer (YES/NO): YES